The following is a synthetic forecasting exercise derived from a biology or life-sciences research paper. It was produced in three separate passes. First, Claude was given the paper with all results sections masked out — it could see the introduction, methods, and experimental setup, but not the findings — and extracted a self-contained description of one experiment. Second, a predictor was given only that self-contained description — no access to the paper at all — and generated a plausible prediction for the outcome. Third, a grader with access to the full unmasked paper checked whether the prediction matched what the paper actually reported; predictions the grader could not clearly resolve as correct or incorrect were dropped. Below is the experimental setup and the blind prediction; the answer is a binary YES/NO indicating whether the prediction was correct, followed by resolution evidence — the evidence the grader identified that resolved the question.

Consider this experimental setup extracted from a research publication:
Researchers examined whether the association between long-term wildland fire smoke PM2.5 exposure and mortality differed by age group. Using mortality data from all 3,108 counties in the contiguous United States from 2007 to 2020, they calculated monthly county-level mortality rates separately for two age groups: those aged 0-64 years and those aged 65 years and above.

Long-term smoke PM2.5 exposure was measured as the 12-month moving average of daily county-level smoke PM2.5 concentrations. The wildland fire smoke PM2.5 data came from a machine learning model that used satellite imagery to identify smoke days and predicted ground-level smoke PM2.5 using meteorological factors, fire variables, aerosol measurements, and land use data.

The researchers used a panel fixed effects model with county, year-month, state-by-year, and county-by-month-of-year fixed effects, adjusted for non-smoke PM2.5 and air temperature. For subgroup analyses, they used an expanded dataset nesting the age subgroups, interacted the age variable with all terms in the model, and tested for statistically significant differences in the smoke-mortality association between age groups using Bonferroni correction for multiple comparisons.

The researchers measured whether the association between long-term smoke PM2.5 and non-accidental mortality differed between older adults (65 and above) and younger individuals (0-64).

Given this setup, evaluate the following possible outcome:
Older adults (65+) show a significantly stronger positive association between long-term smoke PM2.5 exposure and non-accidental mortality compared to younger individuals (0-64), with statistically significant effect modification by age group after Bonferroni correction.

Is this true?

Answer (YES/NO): YES